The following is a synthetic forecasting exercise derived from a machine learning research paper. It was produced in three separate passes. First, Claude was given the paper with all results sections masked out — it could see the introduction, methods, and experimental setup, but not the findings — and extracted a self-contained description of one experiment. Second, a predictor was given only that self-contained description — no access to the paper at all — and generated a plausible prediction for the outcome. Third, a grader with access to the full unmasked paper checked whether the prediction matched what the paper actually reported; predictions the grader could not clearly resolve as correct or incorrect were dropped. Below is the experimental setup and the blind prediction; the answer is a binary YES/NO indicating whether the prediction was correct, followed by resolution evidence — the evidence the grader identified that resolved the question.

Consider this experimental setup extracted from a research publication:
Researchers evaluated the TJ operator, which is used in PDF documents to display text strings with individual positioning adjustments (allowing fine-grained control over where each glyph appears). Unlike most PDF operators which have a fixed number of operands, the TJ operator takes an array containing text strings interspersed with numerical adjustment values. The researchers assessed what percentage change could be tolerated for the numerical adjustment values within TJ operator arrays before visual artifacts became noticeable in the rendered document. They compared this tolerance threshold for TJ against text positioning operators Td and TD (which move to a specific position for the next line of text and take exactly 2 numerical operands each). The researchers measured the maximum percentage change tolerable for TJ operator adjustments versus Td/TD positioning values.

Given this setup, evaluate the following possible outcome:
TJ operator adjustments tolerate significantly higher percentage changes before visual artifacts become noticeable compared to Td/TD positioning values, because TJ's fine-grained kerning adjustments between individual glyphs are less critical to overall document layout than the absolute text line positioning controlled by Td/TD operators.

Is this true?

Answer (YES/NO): YES